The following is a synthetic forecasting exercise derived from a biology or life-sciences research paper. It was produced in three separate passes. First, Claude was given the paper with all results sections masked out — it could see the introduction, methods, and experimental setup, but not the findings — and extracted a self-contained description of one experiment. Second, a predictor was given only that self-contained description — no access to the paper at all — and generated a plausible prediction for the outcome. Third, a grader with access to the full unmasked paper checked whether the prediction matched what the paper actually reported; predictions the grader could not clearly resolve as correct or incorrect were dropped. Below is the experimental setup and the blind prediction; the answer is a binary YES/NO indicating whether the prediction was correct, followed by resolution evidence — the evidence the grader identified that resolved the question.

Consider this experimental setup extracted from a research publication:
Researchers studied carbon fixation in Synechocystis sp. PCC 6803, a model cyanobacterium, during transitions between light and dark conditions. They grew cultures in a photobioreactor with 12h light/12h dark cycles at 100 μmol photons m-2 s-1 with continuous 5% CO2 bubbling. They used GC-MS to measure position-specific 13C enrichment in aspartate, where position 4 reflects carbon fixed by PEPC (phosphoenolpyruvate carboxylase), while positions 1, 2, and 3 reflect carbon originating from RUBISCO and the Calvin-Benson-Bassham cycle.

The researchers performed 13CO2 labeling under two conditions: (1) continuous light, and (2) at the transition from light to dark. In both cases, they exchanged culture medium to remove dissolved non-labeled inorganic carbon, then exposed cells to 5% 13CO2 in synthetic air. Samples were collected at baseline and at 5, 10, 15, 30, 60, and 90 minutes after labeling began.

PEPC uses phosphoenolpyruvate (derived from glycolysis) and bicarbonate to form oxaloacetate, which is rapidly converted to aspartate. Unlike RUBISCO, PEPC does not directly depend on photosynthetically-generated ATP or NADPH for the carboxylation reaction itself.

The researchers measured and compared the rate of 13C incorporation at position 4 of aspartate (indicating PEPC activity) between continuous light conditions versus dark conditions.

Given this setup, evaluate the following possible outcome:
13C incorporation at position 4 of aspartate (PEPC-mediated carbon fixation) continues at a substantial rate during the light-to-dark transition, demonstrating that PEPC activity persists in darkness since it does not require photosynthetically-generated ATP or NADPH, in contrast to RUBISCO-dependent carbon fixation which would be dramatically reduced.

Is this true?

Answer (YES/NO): NO